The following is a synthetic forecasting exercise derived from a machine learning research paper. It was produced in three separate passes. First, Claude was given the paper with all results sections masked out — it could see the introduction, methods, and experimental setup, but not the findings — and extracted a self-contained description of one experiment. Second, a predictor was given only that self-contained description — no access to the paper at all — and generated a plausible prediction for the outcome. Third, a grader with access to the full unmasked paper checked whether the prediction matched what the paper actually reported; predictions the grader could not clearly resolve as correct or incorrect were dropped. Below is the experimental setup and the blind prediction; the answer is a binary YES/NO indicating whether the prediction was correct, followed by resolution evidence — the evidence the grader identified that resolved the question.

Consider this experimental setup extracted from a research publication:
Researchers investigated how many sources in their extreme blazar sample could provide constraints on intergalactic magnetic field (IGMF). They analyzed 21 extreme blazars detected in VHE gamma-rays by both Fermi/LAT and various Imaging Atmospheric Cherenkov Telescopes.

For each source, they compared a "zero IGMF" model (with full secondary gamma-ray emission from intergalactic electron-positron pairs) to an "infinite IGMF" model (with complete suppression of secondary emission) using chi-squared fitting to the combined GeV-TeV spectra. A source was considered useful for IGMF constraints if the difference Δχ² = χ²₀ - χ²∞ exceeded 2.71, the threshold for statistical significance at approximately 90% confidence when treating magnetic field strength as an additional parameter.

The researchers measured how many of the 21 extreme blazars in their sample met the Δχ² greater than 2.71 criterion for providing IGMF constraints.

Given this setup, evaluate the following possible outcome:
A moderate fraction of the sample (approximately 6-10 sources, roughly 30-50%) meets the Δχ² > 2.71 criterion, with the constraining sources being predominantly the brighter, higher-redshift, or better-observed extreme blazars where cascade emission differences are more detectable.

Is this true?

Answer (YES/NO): YES